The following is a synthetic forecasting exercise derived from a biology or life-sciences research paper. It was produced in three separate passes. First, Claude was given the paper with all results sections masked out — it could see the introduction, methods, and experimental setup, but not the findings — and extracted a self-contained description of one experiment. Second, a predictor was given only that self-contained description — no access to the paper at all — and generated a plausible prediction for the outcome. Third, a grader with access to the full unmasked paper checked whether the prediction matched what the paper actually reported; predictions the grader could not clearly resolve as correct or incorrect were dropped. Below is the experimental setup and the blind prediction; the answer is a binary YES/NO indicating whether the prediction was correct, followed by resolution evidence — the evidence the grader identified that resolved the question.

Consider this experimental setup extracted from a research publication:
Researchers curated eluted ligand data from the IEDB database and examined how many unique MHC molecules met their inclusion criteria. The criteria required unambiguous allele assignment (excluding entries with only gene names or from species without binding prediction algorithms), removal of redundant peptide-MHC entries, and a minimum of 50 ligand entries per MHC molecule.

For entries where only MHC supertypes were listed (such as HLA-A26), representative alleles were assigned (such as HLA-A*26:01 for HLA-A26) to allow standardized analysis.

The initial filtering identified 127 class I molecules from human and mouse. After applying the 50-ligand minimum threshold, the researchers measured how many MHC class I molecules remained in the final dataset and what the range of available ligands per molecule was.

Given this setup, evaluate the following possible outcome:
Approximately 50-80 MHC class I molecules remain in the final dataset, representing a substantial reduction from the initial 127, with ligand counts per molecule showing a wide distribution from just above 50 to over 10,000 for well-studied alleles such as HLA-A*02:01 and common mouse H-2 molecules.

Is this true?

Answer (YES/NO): NO